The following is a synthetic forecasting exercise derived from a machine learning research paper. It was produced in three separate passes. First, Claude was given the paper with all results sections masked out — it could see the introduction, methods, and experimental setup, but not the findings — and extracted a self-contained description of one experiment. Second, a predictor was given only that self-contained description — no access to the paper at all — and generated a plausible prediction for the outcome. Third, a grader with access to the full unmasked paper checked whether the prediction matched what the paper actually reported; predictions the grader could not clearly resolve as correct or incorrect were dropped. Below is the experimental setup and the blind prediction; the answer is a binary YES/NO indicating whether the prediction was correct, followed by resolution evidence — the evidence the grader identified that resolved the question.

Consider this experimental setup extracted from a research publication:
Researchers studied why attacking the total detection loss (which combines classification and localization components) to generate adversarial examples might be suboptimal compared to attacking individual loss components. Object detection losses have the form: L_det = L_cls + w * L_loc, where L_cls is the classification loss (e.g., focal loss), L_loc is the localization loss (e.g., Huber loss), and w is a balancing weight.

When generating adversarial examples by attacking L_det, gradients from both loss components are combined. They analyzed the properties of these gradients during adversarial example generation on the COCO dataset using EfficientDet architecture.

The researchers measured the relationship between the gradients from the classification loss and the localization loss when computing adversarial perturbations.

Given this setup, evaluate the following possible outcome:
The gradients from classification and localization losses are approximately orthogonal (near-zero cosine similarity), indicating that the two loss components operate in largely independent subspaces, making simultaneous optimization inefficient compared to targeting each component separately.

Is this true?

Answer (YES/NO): NO